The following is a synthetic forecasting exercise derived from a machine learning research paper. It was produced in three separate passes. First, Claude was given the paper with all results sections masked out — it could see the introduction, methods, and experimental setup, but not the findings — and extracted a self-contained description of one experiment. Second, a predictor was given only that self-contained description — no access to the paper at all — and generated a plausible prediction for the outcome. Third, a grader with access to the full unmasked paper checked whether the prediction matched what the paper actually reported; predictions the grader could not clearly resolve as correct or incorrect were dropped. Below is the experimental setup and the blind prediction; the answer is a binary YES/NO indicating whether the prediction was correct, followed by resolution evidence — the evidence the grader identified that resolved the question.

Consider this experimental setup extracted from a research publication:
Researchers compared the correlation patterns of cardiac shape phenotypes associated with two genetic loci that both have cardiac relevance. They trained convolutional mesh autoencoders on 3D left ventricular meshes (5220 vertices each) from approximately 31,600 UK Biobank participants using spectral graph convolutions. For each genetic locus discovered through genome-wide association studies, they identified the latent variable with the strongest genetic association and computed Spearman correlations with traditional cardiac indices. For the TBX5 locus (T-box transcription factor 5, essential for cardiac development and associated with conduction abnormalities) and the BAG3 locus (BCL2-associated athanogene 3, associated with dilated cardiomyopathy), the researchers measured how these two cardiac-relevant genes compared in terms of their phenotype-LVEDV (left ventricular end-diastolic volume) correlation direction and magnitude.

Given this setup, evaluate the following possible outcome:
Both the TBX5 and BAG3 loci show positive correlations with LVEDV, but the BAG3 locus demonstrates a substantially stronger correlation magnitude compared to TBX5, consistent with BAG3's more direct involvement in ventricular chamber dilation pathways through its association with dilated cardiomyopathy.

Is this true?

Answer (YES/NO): NO